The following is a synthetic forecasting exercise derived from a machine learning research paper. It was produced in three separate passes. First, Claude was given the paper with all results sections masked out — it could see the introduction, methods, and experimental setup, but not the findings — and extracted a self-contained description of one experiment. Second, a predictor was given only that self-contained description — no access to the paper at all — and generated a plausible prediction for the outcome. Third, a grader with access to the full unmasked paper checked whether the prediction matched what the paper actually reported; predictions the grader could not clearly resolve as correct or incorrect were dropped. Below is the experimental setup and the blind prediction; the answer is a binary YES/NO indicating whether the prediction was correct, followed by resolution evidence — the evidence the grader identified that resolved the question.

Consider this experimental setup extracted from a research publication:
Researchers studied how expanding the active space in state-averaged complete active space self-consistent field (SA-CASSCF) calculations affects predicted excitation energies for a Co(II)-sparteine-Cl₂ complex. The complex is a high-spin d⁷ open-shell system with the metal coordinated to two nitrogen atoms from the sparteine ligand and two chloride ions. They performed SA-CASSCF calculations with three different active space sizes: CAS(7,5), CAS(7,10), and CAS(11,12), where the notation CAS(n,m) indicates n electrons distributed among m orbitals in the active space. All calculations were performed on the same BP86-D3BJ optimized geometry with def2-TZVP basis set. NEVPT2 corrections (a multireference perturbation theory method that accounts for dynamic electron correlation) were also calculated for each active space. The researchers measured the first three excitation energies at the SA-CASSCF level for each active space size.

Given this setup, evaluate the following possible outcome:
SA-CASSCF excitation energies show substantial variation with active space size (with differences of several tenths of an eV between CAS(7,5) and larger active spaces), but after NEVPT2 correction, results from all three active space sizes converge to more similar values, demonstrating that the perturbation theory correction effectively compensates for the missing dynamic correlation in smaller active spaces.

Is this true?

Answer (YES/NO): NO